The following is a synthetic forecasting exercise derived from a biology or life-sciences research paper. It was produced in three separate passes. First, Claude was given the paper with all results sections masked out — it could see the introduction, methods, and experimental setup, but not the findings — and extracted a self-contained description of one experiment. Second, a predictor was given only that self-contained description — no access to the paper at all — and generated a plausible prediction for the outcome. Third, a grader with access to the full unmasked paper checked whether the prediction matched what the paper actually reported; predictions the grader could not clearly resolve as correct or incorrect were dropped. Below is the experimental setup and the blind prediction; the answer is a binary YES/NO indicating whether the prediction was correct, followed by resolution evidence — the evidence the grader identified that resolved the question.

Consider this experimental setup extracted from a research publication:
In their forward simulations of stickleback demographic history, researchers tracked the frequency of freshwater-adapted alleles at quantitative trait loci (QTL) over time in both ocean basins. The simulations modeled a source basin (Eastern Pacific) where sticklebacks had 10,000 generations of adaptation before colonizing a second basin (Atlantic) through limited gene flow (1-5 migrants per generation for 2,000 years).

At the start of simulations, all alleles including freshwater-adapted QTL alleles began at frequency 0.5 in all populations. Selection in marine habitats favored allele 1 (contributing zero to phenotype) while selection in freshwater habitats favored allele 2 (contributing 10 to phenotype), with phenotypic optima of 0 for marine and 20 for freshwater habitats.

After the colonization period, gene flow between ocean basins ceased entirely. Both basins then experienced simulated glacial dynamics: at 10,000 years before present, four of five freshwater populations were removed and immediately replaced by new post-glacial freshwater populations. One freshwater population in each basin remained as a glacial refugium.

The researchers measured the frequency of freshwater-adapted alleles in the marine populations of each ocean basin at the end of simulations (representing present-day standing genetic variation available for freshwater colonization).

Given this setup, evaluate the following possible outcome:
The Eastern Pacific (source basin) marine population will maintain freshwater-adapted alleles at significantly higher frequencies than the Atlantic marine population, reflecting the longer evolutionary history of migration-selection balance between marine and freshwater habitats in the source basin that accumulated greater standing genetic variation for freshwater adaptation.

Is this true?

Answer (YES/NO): YES